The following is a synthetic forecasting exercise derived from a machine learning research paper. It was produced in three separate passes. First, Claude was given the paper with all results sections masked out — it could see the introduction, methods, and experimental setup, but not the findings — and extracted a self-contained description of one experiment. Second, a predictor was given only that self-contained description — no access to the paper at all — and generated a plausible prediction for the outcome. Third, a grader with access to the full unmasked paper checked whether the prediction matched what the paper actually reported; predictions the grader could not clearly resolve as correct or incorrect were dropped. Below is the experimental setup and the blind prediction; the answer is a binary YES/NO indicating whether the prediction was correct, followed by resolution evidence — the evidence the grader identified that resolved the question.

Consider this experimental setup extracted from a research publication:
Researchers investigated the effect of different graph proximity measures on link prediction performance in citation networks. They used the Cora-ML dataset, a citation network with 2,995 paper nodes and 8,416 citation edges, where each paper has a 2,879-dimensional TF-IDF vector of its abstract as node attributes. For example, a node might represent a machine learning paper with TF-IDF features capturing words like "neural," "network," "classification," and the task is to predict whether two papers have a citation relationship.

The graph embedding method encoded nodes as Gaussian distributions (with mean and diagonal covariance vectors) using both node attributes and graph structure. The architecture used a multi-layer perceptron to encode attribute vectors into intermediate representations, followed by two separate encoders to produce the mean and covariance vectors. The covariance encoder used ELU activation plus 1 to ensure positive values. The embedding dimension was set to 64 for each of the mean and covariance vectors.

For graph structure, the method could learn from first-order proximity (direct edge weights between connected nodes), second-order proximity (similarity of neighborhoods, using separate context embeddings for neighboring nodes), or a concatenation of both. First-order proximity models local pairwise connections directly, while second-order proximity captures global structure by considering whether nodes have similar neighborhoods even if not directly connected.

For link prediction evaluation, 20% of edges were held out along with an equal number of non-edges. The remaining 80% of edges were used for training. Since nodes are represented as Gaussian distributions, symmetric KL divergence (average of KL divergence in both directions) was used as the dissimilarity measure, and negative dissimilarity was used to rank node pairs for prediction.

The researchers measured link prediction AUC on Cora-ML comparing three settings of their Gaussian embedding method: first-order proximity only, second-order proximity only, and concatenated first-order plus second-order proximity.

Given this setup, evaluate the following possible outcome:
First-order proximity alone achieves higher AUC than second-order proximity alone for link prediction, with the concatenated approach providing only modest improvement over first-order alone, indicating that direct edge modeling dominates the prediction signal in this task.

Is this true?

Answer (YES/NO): YES